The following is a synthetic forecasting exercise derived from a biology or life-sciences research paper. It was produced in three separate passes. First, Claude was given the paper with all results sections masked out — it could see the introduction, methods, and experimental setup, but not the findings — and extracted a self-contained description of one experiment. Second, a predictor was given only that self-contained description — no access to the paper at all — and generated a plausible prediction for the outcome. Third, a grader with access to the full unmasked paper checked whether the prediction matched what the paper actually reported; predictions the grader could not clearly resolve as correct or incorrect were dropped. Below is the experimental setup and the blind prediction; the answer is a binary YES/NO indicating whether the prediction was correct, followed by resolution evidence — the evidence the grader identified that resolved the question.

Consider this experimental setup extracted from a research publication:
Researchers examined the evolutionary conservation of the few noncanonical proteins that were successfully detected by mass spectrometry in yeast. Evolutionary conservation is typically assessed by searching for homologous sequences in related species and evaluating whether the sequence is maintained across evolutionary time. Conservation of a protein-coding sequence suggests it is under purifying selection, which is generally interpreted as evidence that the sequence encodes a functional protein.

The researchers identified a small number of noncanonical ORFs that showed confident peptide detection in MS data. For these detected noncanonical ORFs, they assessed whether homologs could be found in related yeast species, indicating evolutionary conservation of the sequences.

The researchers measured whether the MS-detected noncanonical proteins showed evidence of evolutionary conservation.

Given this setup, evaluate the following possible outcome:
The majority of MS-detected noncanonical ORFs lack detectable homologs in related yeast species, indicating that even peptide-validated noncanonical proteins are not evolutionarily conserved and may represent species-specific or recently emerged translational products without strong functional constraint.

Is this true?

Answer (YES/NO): NO